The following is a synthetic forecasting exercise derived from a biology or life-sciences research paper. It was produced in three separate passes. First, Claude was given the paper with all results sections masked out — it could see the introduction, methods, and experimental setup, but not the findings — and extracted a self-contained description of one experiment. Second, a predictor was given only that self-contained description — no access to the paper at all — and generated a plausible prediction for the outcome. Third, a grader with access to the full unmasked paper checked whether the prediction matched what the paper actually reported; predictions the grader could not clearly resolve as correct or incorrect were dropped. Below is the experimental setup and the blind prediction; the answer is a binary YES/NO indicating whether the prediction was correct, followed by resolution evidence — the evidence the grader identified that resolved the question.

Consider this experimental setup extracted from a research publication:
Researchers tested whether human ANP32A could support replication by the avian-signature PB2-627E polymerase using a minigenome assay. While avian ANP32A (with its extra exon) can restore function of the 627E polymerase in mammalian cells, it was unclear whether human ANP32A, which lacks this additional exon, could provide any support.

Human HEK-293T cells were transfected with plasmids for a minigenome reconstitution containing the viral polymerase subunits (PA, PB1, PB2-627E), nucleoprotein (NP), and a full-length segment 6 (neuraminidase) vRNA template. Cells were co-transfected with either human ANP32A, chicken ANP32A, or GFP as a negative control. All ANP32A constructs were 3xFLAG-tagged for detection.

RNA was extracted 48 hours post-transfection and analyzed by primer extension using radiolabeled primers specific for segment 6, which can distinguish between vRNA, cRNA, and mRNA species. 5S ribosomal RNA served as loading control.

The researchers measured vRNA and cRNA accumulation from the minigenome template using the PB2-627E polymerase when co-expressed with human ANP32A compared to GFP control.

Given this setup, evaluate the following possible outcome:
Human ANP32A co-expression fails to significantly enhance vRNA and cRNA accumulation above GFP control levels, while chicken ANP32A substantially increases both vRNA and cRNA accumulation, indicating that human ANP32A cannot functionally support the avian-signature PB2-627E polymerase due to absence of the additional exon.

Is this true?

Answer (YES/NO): YES